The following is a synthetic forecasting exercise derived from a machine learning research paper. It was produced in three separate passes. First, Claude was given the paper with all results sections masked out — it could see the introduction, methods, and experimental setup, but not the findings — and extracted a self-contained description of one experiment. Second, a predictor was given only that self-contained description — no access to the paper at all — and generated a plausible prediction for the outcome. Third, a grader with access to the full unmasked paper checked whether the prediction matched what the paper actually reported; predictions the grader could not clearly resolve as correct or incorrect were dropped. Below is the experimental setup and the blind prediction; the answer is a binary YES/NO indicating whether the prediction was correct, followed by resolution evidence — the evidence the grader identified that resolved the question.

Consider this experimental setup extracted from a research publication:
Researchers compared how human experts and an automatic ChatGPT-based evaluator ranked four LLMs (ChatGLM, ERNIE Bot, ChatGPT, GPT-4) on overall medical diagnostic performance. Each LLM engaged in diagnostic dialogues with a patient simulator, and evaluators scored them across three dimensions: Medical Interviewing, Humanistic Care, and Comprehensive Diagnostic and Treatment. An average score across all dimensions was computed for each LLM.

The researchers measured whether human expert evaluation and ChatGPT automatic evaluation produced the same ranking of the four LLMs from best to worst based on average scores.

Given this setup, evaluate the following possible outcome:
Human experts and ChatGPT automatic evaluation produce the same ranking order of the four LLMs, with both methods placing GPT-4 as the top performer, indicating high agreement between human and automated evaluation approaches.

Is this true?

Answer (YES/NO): YES